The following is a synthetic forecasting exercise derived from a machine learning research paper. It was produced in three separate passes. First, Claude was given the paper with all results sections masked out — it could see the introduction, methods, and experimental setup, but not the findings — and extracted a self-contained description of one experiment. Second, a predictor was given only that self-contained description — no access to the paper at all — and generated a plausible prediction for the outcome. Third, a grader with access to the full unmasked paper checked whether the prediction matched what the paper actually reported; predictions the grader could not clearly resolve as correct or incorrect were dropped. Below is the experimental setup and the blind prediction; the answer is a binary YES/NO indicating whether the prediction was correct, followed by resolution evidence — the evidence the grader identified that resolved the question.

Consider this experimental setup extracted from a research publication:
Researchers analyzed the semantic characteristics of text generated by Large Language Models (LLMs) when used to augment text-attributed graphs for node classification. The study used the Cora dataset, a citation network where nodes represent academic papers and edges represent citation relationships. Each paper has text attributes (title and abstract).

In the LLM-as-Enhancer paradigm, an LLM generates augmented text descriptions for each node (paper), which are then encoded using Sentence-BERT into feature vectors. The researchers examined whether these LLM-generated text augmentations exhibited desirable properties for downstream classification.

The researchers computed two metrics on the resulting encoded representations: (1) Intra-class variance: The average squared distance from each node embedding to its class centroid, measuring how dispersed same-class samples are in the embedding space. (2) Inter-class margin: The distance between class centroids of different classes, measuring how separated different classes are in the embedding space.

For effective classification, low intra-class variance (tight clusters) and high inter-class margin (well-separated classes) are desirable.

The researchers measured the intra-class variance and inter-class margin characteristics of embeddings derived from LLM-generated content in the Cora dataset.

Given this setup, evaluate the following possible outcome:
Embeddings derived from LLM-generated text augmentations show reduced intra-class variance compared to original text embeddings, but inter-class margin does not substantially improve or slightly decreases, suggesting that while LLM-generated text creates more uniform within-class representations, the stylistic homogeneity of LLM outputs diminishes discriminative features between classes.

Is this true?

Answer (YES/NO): NO